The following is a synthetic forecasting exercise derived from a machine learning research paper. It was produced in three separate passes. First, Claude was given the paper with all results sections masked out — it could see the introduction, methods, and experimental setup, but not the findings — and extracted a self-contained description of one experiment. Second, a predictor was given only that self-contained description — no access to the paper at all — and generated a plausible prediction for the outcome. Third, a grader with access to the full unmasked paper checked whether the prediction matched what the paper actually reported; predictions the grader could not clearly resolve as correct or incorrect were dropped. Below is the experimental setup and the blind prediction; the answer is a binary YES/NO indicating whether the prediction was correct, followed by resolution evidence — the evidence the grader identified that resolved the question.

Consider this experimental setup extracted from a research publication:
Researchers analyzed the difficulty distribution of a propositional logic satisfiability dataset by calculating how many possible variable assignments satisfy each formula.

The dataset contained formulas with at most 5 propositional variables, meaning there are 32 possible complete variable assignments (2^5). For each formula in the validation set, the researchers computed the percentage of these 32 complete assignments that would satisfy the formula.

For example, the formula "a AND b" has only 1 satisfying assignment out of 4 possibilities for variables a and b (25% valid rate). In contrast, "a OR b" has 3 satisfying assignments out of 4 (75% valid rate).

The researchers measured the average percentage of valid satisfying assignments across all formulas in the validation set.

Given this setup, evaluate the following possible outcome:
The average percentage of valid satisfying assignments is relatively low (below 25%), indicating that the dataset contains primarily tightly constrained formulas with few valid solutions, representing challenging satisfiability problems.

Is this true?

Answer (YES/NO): NO